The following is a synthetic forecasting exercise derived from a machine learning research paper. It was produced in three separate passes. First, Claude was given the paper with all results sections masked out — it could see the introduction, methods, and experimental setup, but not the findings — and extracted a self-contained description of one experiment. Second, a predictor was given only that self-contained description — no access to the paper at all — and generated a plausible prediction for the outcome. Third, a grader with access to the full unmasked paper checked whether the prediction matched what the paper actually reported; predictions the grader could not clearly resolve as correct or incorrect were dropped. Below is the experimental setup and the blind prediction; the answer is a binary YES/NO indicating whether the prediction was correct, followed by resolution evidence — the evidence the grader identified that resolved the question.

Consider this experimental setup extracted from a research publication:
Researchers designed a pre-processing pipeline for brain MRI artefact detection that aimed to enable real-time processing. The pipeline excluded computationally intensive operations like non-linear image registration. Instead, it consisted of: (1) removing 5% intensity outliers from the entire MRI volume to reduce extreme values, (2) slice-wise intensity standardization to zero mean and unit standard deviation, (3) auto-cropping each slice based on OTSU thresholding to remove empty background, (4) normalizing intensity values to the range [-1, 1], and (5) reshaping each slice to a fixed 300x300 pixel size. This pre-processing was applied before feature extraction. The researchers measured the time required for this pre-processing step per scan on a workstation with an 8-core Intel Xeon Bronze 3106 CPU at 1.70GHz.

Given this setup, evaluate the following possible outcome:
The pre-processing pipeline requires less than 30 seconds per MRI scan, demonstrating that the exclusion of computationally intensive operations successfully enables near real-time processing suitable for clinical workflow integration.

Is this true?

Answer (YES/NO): NO